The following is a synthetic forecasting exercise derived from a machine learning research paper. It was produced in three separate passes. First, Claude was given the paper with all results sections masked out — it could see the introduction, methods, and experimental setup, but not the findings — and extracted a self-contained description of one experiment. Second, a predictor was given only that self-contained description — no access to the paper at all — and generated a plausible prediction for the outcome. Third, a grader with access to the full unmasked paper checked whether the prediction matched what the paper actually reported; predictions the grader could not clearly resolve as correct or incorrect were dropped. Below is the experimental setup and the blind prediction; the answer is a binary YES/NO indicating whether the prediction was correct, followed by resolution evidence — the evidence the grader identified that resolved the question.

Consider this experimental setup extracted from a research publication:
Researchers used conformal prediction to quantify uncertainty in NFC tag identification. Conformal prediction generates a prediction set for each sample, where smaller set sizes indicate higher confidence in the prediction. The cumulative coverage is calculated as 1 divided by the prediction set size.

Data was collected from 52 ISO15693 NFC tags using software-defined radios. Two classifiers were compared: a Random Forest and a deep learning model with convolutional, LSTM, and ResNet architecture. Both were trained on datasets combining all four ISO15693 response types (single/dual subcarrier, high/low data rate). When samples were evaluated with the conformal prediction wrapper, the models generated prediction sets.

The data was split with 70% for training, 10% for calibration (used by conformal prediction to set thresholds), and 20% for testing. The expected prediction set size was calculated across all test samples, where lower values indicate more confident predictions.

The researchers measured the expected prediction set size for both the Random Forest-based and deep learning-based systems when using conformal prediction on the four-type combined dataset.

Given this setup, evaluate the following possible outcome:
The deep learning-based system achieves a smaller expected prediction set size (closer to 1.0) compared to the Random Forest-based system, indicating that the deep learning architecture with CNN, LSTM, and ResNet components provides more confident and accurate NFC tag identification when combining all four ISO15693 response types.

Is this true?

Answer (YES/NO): YES